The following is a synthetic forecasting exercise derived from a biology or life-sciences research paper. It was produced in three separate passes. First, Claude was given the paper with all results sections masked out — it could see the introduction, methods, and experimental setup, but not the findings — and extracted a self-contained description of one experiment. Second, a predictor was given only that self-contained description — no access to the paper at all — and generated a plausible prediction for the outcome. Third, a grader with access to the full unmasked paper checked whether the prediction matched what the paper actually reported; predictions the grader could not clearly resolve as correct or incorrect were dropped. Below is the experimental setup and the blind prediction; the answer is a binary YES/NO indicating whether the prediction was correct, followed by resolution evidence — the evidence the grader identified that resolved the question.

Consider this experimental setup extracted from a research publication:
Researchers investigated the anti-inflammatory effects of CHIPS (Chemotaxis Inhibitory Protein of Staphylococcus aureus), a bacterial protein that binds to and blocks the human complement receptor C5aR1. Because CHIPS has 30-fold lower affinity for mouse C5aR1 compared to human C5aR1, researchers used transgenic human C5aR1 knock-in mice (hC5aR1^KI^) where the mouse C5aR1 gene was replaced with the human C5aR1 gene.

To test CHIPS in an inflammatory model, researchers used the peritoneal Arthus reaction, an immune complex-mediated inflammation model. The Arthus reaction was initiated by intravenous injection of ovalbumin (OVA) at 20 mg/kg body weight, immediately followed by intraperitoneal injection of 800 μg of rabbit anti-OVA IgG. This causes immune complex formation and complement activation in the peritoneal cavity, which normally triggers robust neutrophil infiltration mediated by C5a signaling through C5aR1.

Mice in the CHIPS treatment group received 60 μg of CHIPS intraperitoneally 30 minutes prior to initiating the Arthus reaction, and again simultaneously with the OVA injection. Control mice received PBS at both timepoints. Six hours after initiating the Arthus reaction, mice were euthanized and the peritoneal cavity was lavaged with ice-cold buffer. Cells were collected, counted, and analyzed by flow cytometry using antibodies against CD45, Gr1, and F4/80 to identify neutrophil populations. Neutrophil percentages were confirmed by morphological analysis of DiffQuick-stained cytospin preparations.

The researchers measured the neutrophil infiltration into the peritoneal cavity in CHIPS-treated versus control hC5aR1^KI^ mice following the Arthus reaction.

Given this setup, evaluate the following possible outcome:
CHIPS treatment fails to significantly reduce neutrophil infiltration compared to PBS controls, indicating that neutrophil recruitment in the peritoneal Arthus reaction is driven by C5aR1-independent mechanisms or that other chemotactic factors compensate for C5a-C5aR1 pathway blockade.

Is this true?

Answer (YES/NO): NO